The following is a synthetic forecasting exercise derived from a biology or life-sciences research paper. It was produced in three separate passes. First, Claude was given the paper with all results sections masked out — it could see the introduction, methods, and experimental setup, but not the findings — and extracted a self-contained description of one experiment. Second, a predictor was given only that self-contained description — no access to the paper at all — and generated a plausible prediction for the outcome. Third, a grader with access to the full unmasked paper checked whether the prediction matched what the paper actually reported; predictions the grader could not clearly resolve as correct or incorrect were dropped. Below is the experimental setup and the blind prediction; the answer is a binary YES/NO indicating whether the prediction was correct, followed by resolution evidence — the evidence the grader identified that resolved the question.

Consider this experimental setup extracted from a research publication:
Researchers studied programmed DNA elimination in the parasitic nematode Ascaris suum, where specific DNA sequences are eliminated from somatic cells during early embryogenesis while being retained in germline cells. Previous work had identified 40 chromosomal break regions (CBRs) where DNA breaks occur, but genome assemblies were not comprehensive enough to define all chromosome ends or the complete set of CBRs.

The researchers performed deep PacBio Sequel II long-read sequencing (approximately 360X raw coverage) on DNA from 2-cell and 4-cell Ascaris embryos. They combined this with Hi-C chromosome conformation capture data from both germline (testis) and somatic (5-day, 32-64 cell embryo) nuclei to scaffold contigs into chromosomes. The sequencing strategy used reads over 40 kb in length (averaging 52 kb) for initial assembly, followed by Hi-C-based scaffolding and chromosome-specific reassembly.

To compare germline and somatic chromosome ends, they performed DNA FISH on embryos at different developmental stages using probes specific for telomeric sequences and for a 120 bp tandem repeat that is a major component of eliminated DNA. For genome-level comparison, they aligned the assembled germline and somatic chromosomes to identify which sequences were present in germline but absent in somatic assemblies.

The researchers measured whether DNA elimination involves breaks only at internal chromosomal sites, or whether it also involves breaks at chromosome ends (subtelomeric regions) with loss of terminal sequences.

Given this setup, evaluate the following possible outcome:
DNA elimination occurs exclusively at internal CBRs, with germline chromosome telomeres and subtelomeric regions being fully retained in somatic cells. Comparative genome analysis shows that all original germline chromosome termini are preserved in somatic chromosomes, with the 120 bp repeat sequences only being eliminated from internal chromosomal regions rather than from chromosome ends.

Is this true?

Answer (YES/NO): NO